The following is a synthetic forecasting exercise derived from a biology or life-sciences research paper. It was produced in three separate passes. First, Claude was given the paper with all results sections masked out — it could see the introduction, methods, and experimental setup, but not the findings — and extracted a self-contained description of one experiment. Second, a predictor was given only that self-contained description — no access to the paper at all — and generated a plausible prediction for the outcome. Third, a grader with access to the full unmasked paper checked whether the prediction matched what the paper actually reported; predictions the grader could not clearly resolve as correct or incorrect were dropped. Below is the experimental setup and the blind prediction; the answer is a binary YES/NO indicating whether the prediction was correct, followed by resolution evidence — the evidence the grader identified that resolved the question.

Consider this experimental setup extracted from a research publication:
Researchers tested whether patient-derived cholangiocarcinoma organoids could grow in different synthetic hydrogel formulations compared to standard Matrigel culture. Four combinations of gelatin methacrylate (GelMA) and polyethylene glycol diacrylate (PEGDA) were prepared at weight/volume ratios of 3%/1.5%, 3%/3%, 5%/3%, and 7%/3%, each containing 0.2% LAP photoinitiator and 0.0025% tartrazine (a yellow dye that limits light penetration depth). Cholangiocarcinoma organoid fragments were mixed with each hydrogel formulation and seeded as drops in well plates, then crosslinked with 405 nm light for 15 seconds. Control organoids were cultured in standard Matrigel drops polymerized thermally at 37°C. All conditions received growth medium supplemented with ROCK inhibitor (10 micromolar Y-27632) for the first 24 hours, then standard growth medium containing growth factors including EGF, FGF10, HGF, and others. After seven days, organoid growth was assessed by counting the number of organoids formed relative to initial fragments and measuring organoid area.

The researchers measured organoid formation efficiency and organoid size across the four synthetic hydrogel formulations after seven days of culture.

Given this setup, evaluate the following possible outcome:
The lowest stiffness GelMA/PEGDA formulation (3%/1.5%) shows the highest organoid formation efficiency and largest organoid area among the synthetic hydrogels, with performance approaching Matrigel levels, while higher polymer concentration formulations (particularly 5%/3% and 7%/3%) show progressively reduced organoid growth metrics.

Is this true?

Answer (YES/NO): NO